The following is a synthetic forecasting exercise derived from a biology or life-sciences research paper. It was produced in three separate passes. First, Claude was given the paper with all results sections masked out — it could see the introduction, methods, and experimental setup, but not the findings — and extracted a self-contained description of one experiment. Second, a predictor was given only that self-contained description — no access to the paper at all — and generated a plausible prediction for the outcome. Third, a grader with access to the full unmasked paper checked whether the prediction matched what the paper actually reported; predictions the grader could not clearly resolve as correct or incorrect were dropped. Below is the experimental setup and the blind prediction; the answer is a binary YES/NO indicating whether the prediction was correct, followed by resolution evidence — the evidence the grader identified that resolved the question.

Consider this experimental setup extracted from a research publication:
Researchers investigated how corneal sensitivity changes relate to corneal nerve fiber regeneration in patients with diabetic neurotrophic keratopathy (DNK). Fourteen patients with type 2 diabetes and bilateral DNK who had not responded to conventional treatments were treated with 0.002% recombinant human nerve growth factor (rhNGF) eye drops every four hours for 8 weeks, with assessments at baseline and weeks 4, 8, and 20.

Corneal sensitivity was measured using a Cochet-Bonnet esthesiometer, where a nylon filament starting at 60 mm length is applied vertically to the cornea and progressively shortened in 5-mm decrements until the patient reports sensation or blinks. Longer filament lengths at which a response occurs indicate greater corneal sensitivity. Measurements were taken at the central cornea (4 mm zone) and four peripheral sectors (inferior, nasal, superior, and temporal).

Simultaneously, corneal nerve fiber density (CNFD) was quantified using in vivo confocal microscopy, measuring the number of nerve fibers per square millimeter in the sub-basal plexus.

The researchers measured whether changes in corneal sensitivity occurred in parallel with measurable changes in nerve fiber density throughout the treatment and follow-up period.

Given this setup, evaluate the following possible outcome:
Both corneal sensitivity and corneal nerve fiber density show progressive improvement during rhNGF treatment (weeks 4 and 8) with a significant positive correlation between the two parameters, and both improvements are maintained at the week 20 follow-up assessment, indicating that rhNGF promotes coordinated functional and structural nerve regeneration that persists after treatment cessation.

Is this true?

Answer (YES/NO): NO